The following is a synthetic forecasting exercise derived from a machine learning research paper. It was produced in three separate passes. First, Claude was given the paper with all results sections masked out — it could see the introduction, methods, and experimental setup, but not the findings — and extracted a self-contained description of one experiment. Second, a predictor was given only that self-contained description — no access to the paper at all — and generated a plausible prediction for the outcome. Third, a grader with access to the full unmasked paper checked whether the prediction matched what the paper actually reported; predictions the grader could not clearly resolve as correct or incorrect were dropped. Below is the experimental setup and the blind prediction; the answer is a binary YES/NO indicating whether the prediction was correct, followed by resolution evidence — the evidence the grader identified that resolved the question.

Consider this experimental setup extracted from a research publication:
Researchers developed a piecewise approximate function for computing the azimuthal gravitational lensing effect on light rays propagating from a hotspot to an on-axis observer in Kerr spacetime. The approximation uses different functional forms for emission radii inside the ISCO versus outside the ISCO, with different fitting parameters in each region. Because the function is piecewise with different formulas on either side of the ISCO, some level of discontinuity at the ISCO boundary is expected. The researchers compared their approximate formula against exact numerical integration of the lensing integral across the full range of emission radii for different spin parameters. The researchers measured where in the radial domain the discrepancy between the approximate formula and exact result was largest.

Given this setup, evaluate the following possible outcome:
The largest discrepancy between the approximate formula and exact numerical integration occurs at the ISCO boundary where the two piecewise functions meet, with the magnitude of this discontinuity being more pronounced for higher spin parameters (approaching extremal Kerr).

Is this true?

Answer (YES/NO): NO